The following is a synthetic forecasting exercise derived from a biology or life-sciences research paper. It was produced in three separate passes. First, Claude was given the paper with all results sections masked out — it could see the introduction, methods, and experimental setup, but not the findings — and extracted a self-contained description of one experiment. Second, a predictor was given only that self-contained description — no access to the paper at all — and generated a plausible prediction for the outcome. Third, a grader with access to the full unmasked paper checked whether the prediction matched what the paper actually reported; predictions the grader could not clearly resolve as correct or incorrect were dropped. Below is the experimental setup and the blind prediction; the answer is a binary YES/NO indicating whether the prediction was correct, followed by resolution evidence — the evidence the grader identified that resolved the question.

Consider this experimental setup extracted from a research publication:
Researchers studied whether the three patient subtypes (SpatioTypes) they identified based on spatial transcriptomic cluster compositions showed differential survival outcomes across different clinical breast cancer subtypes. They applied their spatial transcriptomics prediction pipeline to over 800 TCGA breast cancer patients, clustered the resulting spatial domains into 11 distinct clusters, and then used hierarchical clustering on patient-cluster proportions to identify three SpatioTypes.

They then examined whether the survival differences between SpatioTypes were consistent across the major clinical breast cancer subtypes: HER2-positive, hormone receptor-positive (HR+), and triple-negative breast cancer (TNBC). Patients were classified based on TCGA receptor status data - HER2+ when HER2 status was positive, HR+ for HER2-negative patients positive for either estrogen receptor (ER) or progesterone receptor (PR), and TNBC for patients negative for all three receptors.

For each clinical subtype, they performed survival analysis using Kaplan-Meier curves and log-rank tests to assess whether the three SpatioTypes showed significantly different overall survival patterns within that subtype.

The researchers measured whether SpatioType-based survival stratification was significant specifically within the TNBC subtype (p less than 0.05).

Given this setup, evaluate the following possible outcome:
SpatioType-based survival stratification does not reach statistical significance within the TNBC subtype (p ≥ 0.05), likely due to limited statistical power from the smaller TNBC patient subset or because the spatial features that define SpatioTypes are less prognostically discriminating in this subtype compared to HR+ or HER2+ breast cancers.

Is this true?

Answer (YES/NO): YES